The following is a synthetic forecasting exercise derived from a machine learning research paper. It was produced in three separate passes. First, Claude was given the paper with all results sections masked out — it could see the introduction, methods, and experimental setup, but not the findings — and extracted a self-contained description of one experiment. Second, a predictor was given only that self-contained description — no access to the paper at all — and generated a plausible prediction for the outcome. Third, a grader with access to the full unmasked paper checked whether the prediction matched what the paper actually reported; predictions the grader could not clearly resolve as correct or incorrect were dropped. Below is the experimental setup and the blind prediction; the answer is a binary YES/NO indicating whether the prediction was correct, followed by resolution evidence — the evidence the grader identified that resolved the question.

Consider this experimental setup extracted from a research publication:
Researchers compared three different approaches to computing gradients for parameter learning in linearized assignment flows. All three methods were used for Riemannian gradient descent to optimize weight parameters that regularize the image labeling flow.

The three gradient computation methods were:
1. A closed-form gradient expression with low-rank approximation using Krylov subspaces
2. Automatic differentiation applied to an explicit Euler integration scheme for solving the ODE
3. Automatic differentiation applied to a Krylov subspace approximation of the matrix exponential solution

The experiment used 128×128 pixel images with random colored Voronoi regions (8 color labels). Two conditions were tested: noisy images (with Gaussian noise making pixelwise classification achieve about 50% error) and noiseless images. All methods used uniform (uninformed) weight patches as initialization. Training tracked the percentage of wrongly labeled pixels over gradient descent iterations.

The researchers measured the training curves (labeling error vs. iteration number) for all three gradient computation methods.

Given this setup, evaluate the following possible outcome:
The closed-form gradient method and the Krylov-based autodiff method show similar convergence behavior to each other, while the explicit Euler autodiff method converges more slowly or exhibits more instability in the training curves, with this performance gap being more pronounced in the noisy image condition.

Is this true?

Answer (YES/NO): NO